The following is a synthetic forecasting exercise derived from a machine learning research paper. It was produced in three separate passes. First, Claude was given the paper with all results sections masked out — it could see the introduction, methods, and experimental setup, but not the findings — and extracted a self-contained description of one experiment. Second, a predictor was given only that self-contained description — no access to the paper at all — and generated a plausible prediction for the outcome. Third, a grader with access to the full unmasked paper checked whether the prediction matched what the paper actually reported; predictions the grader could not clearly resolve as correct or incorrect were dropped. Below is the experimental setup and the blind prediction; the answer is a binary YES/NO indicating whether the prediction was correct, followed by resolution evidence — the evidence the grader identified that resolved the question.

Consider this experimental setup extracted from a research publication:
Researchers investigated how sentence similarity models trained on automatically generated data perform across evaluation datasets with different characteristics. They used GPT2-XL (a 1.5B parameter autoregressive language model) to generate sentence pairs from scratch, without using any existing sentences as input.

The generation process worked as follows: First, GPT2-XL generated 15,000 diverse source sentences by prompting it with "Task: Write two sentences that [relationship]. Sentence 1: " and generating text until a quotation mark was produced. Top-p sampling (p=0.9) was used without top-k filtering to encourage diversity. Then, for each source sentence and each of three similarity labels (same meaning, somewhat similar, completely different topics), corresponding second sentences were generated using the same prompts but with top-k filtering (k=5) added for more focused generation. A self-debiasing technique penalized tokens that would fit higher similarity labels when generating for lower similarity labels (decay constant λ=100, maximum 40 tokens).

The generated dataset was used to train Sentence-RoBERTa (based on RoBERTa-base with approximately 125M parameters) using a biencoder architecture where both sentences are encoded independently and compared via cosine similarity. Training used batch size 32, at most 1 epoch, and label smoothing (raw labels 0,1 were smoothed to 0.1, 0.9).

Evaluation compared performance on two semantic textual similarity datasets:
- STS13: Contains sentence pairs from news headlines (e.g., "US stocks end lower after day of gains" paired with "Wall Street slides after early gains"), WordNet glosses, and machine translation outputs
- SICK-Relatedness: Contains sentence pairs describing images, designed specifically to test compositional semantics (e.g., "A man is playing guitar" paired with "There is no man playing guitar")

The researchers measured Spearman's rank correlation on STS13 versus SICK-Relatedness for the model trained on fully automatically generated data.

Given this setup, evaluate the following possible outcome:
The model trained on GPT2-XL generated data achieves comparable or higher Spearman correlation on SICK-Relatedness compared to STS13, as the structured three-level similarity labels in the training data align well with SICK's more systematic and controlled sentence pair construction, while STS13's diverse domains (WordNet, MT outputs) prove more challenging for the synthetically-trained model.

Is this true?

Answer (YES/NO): NO